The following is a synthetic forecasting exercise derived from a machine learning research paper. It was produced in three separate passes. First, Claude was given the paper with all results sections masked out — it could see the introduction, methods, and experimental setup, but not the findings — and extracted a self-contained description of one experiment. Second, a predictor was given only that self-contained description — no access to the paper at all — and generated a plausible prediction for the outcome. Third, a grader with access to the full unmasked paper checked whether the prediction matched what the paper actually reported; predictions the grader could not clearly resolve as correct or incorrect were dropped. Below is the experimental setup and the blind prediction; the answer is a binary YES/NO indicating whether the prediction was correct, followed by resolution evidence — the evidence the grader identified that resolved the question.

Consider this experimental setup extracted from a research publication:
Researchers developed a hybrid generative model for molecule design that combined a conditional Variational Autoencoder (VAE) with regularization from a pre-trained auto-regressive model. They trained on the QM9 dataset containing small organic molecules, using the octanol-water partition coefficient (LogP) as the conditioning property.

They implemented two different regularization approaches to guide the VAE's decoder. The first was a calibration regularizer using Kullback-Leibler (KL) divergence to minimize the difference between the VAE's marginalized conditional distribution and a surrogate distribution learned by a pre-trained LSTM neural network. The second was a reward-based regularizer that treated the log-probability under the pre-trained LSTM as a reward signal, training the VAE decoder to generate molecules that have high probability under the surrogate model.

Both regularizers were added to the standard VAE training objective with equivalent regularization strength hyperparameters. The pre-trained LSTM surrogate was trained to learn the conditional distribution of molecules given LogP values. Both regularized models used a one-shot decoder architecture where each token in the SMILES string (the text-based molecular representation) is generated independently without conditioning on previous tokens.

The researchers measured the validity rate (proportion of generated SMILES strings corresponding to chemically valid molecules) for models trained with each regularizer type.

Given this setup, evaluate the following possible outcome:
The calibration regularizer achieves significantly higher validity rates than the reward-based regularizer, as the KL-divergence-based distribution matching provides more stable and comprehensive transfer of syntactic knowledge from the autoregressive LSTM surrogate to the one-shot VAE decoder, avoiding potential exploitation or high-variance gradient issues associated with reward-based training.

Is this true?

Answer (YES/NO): NO